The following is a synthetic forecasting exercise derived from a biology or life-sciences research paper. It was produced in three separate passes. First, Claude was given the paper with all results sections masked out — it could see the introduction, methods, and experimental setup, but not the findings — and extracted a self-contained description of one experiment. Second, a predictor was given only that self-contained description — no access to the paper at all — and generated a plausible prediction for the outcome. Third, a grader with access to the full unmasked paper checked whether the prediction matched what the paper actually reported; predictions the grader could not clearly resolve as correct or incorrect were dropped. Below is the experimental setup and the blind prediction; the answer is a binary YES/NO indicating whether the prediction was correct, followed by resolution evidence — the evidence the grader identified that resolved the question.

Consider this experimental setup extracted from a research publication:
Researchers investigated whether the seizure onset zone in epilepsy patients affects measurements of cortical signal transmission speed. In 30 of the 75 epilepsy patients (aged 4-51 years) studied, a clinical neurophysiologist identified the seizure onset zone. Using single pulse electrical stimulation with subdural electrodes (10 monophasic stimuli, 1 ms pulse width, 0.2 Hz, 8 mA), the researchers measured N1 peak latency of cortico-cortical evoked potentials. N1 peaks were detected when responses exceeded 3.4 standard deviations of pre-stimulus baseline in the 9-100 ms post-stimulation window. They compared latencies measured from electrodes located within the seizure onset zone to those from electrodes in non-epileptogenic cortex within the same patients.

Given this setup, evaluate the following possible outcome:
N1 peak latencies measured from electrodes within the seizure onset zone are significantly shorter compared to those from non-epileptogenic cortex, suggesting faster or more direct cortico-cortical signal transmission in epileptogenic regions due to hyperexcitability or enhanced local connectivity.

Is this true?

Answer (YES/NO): NO